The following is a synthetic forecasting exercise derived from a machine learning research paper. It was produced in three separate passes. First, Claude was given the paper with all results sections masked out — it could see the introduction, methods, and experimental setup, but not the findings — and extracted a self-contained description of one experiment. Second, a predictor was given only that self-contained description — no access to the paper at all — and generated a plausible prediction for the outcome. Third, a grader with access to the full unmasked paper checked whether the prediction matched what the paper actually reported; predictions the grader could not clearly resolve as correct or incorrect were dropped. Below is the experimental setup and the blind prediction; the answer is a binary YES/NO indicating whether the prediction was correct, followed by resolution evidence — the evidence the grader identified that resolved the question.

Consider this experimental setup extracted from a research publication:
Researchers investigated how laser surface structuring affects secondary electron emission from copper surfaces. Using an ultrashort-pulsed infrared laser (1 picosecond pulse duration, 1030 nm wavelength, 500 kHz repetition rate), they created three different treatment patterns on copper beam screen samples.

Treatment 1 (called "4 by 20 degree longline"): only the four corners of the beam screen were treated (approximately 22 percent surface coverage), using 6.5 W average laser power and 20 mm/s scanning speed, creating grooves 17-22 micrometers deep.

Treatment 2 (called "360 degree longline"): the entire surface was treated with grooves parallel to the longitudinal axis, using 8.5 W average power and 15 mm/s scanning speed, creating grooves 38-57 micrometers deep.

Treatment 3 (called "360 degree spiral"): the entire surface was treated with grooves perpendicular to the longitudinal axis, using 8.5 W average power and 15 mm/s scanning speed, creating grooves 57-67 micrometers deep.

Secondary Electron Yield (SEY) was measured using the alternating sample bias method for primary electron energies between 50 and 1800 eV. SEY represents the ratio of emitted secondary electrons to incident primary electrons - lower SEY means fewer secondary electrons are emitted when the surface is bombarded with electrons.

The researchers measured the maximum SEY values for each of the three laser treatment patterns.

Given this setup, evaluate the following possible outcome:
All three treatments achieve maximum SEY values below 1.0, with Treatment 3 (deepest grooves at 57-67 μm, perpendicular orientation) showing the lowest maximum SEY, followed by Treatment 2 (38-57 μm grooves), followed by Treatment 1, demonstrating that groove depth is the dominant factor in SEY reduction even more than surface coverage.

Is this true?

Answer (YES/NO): NO